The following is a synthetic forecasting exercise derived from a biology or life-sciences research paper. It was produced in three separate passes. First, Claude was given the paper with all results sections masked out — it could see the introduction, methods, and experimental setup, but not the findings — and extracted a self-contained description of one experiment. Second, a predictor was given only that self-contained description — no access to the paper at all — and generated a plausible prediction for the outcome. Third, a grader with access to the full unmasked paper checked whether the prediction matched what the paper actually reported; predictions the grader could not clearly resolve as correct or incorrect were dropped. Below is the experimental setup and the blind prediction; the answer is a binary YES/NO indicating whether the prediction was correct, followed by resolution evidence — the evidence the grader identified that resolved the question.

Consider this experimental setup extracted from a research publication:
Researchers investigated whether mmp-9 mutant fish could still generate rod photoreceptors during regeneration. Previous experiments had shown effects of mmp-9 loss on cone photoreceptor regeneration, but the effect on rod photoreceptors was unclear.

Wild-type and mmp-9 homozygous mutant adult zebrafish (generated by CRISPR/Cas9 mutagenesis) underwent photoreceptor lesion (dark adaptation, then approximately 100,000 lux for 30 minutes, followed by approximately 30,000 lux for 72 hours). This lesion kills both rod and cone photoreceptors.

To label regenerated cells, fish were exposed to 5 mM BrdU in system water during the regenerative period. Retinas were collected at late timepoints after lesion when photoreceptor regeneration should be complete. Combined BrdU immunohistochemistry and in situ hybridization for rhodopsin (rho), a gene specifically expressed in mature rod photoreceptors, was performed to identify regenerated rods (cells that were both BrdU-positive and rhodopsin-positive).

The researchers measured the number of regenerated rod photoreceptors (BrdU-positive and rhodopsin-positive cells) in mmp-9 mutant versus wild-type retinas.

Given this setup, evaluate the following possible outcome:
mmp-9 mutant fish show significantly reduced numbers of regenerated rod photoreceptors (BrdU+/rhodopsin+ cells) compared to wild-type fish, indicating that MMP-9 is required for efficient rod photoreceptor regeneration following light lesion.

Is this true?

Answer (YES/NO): NO